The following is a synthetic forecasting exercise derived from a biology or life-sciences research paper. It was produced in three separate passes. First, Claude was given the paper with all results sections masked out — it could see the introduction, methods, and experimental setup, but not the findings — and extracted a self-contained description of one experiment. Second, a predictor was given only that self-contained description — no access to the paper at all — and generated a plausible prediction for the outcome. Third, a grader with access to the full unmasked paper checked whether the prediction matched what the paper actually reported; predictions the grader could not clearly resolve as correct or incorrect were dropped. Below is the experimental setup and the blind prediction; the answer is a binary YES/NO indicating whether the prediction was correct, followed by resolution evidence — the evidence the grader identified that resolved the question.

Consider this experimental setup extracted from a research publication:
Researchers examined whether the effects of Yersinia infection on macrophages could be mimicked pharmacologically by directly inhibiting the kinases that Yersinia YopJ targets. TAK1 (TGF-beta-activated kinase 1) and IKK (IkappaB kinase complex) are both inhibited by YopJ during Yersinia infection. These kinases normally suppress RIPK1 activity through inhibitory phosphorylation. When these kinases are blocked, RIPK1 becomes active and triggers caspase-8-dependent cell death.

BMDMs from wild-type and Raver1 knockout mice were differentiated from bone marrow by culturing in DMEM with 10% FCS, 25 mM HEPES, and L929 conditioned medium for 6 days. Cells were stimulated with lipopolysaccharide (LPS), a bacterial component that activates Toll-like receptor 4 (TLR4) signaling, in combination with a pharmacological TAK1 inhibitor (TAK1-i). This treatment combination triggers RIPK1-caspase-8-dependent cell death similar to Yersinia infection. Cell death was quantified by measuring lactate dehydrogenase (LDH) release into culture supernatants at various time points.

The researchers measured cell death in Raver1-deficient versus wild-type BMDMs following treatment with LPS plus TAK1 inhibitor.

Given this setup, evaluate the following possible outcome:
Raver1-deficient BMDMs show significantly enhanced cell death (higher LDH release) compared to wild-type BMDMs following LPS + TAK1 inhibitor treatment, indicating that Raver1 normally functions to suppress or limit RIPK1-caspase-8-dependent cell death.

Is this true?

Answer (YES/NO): NO